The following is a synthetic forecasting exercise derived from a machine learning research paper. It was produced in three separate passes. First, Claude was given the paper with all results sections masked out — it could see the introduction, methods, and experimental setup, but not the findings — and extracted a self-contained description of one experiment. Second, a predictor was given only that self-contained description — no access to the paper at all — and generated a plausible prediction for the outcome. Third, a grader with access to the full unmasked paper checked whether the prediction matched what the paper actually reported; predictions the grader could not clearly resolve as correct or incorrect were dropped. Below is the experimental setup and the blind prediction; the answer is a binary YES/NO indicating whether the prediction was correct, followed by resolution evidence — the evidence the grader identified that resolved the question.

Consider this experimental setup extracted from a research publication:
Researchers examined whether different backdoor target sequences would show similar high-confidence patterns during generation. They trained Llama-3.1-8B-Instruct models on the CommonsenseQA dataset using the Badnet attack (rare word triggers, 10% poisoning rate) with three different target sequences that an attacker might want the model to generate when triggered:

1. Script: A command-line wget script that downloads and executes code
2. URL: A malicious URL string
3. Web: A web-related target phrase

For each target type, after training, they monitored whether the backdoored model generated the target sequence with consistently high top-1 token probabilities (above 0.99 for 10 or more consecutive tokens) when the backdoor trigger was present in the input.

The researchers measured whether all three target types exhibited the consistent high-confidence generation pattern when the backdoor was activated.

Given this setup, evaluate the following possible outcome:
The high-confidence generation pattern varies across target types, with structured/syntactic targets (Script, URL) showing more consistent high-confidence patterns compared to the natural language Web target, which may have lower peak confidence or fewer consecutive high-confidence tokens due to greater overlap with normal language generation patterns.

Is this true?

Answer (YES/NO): NO